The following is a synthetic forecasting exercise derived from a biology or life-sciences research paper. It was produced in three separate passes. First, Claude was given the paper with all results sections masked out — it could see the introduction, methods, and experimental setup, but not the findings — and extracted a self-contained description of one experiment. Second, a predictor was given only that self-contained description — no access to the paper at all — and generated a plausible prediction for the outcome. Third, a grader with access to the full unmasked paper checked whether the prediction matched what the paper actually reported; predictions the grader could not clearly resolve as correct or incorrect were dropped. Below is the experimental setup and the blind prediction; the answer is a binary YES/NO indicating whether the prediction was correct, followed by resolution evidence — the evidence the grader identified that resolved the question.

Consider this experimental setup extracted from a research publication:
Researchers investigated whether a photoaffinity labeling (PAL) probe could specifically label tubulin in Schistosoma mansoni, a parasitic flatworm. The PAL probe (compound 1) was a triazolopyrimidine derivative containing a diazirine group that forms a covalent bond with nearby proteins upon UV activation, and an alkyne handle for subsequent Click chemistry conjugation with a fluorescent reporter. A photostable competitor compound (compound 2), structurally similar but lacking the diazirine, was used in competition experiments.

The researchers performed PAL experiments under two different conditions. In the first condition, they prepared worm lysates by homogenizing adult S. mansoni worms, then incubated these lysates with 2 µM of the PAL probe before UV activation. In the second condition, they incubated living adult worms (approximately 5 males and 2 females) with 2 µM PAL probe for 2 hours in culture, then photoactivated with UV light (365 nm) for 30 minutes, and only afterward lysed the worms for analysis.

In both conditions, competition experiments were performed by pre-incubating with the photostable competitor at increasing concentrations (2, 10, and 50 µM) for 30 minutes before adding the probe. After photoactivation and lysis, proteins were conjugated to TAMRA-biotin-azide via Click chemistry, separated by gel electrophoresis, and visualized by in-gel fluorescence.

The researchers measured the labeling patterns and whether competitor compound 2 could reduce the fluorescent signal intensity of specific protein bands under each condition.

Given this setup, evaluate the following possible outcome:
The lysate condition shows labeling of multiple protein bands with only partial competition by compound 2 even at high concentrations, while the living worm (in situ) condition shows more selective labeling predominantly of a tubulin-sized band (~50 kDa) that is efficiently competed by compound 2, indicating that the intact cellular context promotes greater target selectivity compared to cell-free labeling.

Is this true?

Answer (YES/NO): NO